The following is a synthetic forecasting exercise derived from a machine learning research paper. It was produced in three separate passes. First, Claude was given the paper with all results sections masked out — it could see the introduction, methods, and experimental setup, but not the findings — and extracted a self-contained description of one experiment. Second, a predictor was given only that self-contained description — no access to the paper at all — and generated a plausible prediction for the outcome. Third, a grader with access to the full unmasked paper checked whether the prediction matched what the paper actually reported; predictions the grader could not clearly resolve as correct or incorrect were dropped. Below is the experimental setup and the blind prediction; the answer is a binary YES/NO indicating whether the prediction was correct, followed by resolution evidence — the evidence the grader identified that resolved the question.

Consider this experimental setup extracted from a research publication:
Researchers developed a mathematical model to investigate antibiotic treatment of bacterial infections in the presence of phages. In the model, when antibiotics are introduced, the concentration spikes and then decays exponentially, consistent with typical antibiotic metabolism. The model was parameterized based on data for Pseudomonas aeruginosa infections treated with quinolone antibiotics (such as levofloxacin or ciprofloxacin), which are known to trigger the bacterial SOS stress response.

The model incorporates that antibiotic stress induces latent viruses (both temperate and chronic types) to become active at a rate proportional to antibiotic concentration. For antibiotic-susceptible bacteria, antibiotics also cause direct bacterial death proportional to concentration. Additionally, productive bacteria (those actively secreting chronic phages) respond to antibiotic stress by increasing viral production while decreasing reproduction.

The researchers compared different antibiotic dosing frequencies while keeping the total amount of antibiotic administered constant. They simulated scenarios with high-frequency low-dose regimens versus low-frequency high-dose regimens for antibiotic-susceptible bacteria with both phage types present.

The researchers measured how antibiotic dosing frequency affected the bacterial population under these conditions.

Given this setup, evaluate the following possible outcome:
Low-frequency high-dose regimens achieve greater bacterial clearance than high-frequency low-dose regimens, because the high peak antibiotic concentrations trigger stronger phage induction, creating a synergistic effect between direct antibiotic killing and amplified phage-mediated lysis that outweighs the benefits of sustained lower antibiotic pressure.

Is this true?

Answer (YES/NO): NO